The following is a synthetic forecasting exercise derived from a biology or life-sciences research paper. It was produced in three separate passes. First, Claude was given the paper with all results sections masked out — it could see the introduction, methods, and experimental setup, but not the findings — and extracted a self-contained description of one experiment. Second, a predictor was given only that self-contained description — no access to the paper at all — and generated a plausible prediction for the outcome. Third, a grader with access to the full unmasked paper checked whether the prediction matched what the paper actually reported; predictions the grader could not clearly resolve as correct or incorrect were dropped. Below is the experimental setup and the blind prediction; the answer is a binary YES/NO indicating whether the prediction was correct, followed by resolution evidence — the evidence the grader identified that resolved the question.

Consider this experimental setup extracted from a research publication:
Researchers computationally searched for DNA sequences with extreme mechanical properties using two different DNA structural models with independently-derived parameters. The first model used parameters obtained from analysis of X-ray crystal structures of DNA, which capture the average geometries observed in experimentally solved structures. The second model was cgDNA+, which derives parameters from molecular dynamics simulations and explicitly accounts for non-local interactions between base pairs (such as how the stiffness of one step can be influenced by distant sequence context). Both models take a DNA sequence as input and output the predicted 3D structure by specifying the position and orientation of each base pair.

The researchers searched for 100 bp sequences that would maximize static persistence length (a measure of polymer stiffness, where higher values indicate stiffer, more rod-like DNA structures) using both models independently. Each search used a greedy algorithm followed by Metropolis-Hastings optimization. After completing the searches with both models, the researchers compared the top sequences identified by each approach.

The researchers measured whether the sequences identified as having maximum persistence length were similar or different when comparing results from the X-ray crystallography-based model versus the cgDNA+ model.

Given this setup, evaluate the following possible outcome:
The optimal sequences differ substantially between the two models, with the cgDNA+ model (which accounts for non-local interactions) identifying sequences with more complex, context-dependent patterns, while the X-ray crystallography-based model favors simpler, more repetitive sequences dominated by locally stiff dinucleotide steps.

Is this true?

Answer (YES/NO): NO